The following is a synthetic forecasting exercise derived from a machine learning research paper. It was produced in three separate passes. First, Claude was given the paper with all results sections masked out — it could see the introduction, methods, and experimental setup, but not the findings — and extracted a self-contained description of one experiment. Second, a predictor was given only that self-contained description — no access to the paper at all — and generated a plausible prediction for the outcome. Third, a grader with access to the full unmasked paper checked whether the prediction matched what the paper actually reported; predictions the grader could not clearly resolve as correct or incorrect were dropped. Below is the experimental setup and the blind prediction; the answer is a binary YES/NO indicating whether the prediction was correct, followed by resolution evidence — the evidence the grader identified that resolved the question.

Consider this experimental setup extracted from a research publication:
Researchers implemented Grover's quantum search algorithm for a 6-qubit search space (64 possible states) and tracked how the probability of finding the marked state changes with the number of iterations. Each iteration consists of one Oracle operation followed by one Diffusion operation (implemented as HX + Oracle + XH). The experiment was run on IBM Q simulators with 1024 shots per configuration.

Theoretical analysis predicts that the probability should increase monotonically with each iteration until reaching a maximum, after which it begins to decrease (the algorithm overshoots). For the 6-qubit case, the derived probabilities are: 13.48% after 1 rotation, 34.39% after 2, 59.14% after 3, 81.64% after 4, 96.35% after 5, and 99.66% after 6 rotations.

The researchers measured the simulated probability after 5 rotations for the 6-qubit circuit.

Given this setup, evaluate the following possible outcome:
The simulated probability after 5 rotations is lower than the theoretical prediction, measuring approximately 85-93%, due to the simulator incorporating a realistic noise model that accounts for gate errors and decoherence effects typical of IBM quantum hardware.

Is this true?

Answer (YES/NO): NO